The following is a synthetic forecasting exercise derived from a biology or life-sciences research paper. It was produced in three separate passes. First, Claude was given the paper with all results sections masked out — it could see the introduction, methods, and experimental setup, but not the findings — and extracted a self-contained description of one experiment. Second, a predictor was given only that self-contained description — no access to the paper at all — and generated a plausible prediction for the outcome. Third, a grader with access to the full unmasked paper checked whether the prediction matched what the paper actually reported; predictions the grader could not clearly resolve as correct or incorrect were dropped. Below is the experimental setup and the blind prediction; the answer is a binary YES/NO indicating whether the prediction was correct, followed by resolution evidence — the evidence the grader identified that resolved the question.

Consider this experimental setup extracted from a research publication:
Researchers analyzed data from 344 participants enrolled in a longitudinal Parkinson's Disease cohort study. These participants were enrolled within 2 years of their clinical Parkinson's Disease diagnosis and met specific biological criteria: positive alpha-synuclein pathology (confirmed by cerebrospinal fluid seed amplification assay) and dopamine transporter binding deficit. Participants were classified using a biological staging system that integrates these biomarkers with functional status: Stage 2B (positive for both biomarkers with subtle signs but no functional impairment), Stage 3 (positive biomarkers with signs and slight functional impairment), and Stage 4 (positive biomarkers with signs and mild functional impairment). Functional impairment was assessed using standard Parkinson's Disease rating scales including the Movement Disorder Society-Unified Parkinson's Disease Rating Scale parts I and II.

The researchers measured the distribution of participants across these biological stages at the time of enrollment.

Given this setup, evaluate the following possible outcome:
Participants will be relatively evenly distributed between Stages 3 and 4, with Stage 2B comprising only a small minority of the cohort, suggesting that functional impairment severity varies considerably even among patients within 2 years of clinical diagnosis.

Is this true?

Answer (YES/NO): NO